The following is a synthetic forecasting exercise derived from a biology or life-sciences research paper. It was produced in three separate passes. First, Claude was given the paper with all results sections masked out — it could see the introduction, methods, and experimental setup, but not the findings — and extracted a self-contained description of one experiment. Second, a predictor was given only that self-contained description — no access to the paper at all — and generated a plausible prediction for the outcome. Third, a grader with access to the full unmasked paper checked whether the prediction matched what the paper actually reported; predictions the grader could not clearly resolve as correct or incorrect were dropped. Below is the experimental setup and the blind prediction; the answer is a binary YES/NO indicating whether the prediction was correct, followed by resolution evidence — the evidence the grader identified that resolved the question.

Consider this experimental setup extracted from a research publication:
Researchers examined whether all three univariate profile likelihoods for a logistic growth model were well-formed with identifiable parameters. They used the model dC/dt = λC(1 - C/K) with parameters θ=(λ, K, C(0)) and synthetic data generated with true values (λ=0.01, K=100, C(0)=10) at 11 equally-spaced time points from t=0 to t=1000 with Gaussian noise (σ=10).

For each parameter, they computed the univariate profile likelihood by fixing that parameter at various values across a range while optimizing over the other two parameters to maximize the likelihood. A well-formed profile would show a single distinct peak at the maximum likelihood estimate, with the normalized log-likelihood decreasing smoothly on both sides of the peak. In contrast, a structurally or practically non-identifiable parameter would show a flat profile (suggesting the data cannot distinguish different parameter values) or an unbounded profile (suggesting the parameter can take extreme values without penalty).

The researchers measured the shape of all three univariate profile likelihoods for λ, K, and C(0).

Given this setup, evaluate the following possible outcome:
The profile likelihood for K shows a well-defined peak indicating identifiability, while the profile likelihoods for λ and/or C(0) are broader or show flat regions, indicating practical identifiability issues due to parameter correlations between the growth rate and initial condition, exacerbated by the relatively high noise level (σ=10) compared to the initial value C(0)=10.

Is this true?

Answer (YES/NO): NO